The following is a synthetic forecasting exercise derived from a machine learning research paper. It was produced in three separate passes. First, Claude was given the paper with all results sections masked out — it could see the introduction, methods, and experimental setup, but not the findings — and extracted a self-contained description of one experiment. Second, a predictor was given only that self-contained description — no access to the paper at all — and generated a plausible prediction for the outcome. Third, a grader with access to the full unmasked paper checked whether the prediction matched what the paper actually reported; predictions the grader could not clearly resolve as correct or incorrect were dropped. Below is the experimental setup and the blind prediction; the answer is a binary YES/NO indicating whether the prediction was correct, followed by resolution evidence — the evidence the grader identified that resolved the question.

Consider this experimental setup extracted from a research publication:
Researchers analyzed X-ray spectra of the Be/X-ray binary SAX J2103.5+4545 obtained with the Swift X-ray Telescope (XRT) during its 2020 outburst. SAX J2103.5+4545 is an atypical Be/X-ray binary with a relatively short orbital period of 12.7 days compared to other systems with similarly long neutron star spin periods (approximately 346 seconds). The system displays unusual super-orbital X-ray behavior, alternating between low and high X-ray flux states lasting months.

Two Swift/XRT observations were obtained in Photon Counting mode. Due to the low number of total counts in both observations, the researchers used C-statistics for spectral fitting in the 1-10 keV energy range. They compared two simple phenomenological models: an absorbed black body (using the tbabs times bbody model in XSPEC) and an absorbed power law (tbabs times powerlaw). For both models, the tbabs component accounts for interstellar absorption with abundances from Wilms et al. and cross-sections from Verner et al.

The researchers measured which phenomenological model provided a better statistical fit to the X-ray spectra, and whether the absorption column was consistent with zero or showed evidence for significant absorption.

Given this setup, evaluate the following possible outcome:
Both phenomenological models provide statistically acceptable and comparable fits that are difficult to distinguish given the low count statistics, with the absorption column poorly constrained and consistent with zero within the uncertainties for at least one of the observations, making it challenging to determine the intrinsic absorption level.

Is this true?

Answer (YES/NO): NO